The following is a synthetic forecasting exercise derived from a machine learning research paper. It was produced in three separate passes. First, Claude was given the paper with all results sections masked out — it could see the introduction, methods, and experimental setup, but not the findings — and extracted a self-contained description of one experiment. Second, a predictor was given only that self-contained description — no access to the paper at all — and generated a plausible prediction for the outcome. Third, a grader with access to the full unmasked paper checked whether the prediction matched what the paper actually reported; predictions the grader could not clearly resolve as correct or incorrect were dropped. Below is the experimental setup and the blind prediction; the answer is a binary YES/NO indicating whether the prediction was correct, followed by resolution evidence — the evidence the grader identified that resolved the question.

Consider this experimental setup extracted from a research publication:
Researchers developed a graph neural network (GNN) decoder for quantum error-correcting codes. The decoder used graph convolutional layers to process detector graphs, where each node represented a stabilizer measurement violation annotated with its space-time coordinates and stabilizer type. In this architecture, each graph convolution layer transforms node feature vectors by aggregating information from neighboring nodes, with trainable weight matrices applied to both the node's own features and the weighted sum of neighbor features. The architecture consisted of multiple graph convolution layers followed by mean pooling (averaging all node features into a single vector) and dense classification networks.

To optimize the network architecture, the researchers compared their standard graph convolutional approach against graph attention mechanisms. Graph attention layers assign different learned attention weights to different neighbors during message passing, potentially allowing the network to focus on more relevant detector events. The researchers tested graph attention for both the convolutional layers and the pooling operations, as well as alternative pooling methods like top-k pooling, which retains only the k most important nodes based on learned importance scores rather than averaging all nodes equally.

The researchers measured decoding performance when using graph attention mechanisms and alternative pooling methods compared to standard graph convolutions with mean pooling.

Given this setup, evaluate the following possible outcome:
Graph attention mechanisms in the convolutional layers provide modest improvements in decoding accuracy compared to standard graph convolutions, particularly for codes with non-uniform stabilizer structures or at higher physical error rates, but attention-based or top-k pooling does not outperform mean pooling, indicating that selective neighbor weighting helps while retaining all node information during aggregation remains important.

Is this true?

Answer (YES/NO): NO